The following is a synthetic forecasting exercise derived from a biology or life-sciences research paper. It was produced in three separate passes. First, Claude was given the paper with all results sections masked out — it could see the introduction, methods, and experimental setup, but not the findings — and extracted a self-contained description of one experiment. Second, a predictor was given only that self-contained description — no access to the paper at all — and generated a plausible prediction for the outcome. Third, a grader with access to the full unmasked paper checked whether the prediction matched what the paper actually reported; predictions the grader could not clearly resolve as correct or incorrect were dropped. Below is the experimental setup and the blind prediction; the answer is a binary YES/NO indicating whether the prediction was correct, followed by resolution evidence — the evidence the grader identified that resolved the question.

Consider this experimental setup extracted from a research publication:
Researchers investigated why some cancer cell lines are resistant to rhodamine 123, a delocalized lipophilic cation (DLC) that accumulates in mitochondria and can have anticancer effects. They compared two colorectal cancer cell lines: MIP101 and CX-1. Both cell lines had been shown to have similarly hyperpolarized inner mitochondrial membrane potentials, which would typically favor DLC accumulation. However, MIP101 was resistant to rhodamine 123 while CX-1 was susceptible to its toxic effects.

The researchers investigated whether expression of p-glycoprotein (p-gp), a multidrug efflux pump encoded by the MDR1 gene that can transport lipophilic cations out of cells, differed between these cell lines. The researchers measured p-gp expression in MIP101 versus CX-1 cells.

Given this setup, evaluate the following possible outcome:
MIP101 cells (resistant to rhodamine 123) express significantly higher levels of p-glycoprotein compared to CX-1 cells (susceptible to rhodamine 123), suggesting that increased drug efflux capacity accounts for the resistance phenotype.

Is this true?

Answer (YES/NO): YES